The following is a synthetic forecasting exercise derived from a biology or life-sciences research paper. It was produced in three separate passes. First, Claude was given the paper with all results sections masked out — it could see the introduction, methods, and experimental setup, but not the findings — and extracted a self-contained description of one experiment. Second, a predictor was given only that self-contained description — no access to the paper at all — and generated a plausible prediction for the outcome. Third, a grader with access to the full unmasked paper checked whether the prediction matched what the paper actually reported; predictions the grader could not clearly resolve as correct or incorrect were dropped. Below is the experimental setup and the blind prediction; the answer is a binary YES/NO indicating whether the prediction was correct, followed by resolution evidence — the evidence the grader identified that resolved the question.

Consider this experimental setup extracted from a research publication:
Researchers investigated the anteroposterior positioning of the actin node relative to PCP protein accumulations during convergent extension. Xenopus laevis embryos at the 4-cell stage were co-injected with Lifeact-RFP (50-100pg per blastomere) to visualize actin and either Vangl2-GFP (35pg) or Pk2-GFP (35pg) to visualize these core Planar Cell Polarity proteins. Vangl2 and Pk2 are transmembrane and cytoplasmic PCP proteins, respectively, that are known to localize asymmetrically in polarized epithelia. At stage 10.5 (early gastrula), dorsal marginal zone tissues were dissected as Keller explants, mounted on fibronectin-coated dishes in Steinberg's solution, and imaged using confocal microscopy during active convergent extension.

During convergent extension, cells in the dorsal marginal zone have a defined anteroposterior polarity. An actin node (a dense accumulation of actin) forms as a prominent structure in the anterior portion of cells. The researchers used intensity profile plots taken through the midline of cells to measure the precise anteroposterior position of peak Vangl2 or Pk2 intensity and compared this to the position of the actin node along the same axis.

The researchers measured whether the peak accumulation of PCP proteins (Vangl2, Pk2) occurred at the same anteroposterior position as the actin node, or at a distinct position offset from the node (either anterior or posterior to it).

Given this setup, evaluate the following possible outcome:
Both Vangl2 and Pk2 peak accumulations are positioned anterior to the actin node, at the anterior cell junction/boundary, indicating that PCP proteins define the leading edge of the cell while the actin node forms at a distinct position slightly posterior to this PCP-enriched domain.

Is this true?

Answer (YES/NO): NO